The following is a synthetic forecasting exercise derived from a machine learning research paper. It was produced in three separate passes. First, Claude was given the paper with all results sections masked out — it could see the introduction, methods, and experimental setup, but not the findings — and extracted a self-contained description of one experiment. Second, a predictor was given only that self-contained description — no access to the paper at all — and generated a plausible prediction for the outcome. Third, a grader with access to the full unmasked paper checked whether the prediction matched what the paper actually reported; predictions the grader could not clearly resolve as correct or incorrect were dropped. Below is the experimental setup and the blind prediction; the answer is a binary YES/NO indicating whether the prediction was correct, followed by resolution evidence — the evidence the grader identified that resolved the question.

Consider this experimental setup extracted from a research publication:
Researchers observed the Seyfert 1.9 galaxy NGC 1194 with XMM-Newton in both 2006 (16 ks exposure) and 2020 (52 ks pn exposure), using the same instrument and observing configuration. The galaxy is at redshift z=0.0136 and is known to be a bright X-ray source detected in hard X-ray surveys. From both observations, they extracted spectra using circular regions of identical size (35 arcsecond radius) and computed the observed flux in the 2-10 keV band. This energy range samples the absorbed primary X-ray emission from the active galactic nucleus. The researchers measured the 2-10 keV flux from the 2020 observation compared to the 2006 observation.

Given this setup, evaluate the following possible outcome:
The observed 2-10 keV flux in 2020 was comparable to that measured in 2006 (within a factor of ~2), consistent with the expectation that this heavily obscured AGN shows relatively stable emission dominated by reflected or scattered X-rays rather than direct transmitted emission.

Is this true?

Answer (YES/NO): YES